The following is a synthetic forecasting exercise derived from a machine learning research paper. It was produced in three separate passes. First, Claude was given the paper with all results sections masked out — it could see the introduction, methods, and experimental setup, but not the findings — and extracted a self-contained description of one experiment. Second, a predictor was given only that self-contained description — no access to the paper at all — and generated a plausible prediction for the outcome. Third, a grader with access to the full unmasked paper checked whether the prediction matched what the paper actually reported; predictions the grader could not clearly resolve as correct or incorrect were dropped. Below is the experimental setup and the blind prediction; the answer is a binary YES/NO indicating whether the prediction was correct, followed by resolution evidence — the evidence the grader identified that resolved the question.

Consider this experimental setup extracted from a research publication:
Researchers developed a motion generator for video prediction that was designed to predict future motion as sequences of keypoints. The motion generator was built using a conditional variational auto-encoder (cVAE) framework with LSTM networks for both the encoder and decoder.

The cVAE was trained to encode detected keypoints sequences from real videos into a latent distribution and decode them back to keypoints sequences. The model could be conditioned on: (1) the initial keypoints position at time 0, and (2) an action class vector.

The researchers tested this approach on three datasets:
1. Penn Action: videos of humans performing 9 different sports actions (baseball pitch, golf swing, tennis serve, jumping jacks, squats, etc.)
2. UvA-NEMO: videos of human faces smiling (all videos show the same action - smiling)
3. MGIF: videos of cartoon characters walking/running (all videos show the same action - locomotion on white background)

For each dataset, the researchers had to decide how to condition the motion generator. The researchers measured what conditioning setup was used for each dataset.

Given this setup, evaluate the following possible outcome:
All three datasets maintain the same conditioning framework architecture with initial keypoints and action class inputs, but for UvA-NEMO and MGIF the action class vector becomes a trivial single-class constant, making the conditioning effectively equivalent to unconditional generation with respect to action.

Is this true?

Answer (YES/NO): NO